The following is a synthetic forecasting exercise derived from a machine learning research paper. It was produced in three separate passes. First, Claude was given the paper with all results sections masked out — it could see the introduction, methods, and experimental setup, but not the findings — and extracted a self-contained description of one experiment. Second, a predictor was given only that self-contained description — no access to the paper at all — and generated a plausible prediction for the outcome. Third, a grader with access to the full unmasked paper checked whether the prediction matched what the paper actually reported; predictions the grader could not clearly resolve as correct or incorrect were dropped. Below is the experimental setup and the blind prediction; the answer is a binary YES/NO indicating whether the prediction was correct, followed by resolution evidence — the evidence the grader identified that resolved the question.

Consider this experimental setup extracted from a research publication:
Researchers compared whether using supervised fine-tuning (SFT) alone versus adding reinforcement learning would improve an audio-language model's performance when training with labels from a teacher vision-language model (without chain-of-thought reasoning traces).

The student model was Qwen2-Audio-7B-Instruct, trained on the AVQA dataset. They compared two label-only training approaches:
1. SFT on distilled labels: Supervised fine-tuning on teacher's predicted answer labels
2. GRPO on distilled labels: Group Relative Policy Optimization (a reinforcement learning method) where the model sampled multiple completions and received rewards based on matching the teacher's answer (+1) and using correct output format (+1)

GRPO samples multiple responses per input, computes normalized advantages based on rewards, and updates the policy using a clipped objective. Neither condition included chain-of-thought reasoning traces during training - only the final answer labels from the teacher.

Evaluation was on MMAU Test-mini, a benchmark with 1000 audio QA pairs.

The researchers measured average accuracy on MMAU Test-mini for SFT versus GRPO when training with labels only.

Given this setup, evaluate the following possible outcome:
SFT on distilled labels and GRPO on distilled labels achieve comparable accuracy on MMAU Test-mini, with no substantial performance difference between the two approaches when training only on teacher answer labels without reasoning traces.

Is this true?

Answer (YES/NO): NO